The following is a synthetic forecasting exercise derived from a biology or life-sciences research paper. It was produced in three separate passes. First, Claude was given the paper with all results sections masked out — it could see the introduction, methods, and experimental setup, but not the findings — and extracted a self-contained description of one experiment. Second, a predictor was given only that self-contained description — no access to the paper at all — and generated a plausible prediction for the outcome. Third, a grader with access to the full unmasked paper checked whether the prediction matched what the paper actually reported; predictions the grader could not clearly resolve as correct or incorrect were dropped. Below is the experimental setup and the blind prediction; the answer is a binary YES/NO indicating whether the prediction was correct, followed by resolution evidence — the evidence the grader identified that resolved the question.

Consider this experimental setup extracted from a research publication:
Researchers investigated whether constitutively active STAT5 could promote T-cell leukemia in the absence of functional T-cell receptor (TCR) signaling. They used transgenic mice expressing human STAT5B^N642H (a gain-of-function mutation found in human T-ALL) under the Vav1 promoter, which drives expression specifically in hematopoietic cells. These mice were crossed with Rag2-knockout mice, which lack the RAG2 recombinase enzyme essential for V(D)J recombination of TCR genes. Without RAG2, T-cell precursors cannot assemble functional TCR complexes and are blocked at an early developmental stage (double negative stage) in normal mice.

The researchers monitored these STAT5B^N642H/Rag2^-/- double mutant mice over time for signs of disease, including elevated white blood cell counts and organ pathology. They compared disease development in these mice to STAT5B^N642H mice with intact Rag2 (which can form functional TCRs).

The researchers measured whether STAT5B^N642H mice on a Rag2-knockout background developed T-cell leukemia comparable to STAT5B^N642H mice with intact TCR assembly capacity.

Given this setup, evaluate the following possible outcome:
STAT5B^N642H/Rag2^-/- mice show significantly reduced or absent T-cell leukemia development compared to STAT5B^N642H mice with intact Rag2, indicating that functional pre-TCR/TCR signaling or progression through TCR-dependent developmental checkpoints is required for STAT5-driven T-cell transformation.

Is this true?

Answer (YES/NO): NO